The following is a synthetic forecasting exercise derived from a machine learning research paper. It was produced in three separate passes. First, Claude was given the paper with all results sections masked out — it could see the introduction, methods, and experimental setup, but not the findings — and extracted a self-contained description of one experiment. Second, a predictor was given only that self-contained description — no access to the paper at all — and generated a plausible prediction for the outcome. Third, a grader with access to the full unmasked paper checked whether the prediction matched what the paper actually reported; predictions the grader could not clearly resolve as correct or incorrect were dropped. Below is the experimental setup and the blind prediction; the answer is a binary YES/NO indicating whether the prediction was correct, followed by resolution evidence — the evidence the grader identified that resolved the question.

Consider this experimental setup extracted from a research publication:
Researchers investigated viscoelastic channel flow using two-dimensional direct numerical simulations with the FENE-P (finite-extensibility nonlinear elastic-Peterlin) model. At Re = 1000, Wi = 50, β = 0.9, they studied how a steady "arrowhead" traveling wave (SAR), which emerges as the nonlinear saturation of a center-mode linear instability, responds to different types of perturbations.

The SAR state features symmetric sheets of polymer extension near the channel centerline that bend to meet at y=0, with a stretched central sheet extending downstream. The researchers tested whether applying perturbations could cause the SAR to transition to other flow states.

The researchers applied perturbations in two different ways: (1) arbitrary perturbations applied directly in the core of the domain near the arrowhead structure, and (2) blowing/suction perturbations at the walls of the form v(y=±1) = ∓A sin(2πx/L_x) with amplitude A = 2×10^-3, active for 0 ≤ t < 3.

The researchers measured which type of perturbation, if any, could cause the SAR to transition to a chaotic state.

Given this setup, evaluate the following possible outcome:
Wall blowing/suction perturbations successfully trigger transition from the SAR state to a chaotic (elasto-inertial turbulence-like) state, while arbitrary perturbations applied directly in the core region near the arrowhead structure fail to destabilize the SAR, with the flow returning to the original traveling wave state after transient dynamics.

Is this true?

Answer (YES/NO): YES